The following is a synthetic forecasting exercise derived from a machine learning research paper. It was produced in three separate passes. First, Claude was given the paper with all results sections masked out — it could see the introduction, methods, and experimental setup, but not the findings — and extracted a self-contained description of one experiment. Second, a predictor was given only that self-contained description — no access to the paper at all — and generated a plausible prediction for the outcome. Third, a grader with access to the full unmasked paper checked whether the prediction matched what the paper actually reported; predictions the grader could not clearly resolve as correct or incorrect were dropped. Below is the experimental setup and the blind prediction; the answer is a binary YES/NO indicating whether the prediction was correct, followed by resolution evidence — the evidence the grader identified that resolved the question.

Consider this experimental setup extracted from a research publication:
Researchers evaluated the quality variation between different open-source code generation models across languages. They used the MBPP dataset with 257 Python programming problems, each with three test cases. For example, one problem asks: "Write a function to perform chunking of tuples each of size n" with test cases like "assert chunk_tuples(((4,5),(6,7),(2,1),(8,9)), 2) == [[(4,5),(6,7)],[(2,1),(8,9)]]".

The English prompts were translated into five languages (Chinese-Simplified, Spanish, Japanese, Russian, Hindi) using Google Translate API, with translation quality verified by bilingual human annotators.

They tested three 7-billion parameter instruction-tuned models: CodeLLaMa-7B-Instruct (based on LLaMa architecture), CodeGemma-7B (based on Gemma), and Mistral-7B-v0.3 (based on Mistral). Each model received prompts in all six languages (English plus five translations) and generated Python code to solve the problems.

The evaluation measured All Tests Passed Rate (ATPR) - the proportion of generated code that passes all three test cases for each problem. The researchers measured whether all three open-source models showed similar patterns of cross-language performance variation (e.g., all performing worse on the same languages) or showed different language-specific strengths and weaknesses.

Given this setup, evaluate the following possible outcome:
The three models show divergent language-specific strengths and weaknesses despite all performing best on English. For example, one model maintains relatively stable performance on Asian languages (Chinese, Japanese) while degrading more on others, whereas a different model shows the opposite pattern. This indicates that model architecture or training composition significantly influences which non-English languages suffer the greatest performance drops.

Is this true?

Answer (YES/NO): NO